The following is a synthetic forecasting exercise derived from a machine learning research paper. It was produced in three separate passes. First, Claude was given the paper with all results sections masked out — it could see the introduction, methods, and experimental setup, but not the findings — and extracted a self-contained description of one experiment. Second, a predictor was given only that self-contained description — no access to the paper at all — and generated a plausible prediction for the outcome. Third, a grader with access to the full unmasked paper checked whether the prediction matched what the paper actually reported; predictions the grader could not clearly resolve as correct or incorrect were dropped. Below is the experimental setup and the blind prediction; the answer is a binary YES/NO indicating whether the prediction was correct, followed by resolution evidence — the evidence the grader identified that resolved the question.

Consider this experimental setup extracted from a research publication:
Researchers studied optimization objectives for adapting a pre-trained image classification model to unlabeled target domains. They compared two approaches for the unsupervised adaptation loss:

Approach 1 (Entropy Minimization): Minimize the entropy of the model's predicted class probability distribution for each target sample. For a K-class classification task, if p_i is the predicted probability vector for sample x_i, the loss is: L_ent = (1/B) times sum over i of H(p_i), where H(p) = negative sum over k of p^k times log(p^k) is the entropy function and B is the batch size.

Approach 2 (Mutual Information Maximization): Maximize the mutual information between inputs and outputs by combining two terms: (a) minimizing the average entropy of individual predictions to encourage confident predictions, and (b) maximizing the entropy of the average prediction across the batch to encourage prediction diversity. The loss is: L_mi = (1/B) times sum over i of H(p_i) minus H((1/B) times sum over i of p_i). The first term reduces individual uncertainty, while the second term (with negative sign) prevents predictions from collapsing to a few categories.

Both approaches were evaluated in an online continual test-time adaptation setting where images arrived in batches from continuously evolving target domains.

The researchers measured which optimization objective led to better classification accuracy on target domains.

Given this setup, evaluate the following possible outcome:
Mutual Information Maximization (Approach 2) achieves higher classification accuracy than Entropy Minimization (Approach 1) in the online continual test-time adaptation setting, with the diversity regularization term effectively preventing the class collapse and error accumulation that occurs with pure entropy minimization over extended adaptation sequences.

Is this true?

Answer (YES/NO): YES